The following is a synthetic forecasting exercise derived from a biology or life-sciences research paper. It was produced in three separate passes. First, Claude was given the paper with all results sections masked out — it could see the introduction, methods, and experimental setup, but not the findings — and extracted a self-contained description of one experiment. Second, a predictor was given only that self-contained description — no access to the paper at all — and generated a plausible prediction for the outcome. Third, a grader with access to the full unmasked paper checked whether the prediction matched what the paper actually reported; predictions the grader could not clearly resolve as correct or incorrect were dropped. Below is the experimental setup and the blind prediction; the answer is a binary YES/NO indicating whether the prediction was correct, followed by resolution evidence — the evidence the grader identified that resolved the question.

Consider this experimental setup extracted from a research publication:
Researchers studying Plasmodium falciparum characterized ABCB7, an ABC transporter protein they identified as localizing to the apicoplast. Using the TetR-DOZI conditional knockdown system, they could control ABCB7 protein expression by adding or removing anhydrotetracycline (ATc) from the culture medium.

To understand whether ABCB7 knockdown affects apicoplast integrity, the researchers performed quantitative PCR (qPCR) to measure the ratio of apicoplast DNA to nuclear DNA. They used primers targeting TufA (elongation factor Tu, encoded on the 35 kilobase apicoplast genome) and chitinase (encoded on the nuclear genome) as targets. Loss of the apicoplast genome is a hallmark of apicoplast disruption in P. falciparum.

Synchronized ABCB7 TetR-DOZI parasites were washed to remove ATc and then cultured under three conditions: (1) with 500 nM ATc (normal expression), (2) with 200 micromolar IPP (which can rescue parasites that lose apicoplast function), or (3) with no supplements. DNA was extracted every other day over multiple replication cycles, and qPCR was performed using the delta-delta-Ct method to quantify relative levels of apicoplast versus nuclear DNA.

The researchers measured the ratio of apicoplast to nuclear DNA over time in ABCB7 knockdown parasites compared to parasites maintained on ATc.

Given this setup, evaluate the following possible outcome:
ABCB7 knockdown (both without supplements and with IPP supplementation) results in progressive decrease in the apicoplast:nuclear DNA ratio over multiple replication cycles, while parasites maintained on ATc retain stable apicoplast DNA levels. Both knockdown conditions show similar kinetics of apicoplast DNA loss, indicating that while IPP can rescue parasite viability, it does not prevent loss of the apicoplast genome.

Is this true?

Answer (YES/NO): NO